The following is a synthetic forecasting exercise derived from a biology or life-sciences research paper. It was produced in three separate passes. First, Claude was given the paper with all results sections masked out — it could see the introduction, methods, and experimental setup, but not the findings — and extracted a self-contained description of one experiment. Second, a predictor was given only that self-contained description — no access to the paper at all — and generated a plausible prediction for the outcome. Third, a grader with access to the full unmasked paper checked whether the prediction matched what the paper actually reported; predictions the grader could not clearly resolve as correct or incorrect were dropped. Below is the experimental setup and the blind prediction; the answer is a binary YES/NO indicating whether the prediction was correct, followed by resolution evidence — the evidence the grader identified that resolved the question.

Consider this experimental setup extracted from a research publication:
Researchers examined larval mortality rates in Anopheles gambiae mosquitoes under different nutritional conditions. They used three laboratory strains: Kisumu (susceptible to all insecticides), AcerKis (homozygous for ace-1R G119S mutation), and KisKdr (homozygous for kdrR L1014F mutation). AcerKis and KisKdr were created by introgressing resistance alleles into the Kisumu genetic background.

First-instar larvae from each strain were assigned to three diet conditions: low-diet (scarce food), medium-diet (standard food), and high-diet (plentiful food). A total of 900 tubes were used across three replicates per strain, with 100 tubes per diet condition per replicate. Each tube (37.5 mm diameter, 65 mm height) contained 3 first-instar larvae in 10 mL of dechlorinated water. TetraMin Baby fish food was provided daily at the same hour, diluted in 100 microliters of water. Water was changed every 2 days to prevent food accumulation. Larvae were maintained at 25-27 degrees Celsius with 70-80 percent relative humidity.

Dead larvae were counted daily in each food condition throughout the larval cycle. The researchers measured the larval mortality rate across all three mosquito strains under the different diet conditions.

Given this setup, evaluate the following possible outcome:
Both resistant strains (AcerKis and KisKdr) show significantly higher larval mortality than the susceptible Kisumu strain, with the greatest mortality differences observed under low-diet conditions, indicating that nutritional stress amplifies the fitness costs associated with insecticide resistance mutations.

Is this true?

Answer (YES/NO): NO